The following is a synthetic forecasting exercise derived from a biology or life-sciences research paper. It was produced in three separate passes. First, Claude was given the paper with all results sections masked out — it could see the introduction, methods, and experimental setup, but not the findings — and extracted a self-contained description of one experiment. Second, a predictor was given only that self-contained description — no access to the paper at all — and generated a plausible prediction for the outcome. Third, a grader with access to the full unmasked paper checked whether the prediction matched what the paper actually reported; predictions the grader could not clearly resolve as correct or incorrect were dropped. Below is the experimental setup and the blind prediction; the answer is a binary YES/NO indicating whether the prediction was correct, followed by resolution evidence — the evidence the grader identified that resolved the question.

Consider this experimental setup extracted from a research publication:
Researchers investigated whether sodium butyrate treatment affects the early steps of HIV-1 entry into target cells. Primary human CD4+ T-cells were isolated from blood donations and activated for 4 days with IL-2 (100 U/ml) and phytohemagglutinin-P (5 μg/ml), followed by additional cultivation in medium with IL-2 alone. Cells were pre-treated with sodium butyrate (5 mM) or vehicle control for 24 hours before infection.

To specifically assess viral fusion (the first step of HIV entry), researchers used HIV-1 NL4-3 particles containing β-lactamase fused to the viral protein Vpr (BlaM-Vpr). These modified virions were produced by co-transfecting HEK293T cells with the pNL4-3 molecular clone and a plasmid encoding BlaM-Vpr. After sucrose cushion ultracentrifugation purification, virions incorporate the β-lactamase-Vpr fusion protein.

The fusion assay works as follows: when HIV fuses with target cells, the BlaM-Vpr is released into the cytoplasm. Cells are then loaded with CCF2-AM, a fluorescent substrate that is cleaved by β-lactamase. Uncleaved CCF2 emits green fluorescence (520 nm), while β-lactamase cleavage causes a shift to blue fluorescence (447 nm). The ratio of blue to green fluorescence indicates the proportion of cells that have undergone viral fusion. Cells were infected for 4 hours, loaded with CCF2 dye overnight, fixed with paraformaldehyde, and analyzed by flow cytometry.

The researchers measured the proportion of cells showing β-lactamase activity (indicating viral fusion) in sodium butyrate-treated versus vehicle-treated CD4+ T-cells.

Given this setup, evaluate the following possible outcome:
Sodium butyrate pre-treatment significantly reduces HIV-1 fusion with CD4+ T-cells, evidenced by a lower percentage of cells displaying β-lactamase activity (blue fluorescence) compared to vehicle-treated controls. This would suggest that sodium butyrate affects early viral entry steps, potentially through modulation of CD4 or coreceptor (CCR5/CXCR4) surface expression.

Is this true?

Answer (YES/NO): NO